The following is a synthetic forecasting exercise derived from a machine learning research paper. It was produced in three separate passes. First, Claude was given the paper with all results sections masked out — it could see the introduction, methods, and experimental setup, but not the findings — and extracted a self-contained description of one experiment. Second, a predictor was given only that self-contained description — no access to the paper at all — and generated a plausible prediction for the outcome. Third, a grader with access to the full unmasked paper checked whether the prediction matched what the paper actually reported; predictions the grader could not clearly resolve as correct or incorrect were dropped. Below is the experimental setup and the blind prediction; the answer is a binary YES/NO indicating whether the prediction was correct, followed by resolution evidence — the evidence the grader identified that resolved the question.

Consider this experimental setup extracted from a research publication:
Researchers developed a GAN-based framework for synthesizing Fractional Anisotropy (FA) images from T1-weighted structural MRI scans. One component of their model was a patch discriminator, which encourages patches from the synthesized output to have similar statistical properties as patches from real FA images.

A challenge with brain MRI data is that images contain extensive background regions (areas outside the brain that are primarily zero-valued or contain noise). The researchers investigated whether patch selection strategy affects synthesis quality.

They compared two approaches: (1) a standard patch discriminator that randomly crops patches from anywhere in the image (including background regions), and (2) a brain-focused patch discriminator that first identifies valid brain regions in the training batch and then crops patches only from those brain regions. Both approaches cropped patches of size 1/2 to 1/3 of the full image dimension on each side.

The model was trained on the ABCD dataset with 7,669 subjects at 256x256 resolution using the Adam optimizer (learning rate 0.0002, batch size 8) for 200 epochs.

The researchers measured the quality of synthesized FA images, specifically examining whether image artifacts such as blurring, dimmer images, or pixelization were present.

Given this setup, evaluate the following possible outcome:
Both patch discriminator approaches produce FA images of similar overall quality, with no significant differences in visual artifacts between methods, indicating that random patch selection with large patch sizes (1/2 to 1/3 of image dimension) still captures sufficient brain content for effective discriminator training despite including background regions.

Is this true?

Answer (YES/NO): NO